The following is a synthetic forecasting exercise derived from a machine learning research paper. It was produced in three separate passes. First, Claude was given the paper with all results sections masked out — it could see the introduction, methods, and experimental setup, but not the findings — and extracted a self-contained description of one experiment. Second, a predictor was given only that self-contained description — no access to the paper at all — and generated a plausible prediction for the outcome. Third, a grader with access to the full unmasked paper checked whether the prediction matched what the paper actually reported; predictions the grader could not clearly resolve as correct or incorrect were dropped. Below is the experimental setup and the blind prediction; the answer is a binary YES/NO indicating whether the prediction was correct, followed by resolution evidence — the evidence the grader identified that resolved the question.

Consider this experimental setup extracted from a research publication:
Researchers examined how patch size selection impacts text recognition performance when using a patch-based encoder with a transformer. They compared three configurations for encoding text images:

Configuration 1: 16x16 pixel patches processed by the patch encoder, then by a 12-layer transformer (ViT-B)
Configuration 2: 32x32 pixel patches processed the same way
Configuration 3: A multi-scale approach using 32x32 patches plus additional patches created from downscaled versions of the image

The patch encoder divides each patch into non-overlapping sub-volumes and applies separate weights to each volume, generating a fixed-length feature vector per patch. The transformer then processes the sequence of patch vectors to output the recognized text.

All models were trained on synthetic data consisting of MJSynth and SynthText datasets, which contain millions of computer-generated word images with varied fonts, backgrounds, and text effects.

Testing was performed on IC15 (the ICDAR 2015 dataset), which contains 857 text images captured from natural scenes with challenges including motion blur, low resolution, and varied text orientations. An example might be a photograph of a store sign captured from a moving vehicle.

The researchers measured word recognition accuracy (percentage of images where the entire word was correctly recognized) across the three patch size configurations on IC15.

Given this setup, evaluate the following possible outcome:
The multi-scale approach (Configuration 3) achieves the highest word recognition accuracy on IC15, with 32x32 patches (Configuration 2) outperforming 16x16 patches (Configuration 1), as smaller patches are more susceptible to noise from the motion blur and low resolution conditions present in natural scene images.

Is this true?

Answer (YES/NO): YES